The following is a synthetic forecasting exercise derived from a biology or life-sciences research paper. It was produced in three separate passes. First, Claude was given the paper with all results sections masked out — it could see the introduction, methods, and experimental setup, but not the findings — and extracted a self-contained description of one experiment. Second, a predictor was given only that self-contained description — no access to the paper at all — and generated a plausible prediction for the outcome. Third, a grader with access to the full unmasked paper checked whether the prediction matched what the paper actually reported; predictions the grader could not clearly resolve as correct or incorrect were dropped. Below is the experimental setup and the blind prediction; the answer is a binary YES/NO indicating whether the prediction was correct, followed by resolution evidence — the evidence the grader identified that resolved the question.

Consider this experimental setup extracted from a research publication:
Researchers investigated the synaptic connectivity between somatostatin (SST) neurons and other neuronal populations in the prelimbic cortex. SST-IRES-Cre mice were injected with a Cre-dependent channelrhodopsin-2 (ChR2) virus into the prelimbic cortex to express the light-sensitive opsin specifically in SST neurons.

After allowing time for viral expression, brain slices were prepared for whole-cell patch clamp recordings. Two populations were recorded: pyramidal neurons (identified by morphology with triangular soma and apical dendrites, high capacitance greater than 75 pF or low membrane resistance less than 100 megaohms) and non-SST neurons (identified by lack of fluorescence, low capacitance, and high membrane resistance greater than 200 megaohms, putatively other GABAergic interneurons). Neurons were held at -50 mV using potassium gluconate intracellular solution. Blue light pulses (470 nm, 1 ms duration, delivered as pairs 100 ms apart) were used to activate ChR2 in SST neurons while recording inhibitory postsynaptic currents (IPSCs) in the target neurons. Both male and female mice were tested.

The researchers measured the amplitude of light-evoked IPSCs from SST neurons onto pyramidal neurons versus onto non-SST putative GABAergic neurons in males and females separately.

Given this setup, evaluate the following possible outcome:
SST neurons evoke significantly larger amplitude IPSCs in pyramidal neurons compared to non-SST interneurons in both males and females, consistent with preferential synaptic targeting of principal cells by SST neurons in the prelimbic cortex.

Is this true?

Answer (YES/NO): NO